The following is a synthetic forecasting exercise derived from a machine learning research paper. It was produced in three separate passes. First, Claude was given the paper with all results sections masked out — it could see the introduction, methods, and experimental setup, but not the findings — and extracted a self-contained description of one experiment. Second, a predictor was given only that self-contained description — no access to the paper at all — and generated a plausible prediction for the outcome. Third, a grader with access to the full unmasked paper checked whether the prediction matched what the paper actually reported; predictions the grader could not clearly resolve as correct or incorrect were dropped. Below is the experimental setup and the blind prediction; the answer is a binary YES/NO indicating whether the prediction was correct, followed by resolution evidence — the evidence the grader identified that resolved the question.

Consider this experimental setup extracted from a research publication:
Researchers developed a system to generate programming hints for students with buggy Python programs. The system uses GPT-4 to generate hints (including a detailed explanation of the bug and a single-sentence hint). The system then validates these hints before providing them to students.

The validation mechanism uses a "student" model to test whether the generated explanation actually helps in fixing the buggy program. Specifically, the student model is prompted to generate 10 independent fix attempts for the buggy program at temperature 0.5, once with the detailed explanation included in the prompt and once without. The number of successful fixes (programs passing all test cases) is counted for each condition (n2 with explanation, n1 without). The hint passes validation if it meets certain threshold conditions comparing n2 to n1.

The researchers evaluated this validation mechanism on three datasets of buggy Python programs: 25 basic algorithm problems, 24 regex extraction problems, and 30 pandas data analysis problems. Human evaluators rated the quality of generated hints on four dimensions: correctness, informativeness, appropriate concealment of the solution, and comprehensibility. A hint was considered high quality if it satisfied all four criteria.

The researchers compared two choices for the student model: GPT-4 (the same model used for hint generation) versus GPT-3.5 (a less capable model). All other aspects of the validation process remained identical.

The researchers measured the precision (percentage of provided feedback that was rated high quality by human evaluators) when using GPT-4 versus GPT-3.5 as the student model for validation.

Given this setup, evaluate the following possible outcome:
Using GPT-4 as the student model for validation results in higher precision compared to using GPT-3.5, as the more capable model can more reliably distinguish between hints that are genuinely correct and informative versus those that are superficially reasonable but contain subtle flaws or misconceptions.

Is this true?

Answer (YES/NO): NO